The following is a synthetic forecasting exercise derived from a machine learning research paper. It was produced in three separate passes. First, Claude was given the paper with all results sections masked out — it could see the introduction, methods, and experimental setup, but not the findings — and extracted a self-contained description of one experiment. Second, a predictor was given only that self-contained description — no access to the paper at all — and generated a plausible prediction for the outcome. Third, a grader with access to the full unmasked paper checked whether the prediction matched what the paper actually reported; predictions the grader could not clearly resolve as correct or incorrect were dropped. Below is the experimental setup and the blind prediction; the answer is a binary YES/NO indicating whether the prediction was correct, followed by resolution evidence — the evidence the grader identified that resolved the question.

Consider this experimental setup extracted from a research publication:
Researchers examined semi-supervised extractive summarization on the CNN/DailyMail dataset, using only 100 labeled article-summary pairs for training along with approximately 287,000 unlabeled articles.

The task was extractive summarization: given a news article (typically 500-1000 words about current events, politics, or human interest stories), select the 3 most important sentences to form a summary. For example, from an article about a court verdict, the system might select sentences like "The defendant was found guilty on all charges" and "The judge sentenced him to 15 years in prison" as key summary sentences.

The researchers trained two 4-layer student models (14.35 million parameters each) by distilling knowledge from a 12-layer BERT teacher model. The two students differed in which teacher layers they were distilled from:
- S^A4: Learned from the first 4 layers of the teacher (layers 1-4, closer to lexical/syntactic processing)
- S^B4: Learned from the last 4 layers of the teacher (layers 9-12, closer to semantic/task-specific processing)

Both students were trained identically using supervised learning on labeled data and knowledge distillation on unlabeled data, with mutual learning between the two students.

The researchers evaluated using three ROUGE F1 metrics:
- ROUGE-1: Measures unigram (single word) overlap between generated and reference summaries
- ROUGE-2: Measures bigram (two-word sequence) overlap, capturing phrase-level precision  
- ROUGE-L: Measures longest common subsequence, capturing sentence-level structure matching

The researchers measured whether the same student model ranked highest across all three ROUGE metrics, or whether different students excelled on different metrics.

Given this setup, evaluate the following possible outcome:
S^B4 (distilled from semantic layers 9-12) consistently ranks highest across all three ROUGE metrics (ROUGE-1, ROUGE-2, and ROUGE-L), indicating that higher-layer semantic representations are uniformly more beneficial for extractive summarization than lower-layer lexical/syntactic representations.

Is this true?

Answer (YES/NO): NO